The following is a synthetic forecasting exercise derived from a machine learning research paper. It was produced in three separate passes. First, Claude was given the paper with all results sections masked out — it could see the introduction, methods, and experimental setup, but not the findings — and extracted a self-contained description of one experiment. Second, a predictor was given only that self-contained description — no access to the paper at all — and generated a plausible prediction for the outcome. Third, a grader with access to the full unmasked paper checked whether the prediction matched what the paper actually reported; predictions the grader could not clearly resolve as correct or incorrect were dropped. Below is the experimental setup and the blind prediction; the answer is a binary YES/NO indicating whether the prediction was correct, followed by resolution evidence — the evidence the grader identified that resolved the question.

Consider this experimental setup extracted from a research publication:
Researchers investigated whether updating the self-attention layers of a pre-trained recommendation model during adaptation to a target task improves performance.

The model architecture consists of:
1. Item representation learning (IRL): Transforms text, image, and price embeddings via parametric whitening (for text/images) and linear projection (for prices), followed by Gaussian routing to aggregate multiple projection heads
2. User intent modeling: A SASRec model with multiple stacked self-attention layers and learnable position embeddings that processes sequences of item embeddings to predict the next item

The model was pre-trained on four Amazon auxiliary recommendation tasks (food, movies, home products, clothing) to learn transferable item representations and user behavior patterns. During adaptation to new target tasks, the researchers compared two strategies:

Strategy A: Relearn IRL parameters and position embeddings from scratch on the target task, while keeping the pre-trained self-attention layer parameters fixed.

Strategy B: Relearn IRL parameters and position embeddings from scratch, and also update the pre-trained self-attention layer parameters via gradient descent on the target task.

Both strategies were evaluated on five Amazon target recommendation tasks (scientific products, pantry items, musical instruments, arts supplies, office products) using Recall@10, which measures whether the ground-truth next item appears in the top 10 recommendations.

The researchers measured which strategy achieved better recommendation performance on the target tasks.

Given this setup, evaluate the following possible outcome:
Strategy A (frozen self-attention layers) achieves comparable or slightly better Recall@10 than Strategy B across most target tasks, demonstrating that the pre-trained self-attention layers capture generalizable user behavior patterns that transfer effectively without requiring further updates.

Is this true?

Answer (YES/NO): YES